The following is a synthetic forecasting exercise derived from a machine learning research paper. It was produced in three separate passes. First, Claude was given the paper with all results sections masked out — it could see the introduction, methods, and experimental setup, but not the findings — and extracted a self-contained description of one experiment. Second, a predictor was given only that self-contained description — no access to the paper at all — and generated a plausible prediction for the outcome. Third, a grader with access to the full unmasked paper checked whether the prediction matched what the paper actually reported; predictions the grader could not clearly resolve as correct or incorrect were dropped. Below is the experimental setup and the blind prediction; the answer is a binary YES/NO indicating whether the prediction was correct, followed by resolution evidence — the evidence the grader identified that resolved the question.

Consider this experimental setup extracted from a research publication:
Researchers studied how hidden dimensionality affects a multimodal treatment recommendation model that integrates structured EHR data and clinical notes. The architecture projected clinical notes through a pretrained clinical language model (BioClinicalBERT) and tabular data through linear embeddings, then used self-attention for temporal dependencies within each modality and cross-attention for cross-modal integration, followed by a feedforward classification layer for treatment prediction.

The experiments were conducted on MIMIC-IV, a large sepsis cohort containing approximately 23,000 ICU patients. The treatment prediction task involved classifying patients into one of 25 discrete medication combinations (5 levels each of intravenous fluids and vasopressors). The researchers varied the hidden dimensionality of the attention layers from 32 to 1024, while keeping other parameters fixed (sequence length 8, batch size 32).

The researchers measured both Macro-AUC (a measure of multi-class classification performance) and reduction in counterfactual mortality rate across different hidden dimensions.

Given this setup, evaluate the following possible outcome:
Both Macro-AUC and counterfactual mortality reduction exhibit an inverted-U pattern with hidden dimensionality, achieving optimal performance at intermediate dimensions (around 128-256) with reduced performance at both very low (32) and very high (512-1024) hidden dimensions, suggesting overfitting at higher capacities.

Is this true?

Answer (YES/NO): NO